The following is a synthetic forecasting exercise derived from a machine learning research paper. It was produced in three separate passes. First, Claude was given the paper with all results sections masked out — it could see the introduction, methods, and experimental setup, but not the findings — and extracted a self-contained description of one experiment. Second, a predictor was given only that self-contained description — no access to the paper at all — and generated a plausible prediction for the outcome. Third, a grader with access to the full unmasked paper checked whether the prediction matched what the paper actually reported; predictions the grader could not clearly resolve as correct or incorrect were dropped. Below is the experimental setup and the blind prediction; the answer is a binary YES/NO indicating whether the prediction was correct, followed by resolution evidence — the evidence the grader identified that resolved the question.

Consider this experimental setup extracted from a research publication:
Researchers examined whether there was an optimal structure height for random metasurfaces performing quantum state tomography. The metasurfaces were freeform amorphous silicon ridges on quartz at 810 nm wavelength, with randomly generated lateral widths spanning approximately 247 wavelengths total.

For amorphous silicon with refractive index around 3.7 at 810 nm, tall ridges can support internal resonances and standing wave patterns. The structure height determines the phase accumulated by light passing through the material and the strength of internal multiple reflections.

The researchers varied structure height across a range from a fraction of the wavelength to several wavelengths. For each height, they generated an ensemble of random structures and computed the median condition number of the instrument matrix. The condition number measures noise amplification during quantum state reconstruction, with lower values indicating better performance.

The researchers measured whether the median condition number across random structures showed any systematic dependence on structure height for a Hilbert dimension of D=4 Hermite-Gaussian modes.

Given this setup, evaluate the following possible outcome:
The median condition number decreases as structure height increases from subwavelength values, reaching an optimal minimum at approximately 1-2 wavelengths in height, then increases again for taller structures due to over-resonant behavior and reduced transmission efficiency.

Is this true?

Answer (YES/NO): NO